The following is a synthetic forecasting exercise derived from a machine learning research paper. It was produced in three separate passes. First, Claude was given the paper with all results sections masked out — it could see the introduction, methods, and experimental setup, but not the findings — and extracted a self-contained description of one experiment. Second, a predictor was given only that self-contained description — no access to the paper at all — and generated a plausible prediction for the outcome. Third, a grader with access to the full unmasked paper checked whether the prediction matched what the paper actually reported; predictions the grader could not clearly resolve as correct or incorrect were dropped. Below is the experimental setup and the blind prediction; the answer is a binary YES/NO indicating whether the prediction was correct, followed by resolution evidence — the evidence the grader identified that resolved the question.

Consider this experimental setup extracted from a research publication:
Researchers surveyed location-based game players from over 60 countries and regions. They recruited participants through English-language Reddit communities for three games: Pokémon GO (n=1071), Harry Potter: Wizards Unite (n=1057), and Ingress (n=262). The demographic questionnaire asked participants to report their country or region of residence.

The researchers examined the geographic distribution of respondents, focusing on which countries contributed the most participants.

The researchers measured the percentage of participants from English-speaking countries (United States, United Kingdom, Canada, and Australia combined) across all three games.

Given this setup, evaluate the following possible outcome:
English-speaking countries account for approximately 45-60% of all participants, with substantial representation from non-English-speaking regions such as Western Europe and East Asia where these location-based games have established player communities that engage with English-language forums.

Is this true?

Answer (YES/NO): NO